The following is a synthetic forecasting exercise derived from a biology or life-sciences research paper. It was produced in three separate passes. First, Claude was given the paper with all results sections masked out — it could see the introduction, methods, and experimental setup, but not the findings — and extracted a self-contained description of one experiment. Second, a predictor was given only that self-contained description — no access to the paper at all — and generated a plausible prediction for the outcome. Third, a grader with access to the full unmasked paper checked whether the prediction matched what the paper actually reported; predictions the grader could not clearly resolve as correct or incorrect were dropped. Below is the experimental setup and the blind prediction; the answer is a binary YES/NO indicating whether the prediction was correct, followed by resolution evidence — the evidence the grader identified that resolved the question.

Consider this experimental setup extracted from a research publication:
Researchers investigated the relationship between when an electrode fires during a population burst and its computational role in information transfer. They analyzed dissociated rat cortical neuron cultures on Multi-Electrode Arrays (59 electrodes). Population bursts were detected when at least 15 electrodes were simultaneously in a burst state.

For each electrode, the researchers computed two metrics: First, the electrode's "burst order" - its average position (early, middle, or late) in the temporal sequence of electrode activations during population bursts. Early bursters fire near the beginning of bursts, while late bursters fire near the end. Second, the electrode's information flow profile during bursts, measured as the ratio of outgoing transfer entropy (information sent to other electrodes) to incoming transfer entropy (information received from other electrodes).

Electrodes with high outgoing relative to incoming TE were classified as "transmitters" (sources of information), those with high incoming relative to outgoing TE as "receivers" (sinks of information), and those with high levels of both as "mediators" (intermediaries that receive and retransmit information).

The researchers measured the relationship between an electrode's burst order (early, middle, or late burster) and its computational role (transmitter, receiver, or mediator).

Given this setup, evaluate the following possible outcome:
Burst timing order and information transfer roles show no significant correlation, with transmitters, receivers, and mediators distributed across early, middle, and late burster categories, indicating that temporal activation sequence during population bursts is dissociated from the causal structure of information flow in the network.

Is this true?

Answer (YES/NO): NO